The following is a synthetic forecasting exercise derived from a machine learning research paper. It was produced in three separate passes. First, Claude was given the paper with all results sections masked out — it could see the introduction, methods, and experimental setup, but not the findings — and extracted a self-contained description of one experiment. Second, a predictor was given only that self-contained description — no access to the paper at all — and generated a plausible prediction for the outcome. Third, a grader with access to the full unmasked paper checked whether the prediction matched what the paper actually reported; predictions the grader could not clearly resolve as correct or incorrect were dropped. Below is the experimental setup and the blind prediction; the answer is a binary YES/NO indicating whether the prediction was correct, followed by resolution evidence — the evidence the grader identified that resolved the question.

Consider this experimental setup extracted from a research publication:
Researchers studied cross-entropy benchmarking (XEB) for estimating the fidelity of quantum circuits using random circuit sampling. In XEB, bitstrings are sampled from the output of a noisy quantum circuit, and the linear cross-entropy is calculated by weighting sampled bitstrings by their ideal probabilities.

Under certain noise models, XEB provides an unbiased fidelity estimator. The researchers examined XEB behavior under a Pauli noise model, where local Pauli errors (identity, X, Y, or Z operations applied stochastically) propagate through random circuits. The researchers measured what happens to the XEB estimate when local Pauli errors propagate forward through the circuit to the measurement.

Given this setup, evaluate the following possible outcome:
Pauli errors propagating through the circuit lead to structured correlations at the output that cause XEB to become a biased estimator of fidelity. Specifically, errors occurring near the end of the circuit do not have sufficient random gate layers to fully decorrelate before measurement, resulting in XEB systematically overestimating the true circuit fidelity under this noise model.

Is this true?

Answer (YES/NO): NO